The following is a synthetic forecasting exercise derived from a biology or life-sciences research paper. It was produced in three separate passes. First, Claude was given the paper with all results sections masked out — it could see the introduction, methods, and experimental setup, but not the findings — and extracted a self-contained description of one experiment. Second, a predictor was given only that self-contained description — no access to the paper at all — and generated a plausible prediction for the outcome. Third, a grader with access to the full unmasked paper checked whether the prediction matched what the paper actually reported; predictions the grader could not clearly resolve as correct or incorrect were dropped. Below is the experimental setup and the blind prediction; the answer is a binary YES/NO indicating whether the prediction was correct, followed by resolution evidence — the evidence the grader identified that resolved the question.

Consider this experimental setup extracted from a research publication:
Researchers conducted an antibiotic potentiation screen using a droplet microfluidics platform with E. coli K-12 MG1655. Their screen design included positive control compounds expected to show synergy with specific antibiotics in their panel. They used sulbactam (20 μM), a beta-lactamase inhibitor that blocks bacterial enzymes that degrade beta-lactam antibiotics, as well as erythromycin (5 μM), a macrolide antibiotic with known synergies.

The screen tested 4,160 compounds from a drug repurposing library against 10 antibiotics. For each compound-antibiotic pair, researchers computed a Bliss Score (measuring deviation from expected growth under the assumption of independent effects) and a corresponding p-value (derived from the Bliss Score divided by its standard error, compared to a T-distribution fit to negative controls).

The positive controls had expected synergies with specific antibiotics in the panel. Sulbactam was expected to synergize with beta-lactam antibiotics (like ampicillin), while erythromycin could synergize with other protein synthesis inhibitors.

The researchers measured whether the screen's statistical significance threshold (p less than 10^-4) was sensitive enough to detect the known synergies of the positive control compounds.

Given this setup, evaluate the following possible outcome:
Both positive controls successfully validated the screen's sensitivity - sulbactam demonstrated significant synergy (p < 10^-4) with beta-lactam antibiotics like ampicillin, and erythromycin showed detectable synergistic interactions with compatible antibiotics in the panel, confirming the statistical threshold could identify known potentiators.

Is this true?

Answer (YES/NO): YES